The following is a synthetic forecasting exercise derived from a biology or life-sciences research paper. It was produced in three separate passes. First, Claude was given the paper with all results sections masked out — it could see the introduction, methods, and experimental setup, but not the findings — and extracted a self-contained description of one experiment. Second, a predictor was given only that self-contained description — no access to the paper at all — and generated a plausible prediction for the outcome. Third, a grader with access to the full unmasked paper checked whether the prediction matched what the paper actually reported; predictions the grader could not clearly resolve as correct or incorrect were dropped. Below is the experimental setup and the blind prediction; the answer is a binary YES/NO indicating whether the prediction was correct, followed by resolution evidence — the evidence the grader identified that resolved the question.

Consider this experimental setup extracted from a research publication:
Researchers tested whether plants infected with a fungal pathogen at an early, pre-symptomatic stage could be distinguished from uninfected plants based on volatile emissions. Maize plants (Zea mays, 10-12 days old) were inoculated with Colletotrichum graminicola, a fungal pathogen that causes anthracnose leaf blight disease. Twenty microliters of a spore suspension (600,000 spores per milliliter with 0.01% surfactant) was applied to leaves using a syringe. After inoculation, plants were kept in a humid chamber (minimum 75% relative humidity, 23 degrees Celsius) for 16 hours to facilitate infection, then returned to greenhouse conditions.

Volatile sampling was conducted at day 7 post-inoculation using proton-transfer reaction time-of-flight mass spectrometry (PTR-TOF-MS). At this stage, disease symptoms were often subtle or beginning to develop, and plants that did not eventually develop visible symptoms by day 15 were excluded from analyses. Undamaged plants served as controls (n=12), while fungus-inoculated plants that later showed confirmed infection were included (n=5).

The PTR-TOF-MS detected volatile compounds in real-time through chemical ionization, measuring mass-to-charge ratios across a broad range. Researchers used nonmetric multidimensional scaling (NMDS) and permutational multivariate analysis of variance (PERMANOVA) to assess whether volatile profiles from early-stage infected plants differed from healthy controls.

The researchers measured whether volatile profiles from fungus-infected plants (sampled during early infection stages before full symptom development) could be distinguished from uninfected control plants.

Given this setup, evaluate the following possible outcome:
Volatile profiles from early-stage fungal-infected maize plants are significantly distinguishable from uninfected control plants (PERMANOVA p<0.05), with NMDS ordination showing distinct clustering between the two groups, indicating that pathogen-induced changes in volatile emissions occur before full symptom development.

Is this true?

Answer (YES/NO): YES